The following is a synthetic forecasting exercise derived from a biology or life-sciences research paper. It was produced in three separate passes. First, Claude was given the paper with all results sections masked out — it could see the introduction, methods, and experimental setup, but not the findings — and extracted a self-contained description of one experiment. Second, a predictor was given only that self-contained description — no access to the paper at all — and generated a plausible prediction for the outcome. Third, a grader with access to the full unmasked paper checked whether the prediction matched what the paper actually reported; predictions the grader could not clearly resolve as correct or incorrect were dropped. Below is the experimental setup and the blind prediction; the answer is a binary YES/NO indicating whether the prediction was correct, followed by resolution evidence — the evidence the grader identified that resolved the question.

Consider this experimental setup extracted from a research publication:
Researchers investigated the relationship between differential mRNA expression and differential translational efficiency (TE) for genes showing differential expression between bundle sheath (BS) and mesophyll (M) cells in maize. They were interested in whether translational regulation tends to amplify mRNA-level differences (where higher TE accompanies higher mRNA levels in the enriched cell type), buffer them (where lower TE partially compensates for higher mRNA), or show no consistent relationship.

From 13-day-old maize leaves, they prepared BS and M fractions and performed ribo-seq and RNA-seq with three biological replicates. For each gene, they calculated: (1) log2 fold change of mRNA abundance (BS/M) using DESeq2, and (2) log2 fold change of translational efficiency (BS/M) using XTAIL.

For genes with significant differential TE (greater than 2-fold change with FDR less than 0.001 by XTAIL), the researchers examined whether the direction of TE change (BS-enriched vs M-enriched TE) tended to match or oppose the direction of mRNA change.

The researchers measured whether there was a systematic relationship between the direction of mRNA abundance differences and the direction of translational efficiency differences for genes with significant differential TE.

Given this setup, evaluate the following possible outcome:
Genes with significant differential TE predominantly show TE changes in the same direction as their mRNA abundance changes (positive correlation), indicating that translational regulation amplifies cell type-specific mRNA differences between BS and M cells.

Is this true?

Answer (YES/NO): YES